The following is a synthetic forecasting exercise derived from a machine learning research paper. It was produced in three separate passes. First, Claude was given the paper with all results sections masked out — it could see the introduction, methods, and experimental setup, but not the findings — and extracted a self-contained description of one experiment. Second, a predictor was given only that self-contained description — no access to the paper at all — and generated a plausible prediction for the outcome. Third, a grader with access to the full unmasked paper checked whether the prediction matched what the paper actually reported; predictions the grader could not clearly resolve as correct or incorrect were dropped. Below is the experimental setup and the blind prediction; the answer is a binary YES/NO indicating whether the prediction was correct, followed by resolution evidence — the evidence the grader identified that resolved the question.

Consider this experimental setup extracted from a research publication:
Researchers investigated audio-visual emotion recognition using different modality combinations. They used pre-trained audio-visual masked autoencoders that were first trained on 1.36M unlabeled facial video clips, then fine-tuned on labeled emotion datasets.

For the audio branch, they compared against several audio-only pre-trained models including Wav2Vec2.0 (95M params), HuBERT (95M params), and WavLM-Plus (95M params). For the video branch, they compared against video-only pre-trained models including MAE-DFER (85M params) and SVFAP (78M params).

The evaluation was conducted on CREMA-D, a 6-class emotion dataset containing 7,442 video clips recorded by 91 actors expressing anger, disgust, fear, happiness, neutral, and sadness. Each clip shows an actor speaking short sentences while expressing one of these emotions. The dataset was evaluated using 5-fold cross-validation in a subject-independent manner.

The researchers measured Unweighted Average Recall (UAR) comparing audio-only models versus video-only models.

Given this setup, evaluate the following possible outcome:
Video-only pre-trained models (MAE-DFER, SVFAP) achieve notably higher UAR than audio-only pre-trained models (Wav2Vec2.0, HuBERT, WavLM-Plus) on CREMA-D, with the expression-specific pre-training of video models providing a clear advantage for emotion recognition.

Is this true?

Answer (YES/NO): YES